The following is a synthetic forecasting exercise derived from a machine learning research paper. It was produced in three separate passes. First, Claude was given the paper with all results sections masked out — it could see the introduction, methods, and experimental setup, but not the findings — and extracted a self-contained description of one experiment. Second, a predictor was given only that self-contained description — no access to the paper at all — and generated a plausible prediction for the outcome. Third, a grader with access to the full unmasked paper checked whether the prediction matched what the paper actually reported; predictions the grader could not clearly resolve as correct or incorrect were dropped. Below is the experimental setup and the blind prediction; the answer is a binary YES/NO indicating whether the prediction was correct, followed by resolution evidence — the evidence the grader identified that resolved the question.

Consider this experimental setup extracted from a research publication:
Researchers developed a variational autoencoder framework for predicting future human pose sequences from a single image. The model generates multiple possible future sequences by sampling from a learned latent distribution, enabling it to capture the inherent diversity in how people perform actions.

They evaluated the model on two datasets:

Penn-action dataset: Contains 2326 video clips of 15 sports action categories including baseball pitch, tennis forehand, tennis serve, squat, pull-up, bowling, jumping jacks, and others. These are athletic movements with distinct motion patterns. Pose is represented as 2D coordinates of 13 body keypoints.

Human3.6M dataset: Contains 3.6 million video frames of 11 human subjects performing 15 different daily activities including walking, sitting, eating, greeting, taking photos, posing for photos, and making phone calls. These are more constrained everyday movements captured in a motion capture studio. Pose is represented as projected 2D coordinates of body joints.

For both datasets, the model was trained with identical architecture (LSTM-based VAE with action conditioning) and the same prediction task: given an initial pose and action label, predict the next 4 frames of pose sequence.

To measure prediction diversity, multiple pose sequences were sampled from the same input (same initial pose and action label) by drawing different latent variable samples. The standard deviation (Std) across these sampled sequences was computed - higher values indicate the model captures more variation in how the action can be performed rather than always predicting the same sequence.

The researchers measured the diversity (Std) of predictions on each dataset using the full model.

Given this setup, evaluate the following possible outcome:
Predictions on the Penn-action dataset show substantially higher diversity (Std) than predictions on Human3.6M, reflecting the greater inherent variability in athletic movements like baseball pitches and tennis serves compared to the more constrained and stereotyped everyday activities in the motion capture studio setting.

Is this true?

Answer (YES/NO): YES